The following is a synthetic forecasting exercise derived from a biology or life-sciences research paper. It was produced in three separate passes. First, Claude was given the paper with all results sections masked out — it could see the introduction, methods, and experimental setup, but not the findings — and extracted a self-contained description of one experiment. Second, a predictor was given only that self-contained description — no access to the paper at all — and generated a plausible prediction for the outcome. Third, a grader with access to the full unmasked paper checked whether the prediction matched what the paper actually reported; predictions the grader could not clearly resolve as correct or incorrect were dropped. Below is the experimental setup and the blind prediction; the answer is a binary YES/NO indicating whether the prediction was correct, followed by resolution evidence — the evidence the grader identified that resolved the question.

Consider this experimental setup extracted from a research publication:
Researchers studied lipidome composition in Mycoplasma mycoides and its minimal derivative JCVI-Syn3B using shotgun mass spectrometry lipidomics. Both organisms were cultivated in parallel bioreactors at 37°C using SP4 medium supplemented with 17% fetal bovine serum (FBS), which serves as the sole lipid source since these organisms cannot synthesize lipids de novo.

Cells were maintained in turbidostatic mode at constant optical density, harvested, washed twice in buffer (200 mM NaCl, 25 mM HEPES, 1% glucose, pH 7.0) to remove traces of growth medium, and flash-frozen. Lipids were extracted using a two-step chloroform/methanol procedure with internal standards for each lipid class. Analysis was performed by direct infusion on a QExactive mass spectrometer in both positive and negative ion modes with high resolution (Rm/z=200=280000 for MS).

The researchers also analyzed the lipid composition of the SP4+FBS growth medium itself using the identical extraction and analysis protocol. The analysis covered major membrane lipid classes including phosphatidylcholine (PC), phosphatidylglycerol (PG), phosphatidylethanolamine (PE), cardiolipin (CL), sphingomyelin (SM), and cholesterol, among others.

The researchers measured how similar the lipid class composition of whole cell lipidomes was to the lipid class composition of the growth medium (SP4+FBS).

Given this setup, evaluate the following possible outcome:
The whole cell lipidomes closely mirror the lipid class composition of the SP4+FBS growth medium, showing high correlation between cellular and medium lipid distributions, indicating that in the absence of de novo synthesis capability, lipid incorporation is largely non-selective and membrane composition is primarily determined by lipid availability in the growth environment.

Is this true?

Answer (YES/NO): NO